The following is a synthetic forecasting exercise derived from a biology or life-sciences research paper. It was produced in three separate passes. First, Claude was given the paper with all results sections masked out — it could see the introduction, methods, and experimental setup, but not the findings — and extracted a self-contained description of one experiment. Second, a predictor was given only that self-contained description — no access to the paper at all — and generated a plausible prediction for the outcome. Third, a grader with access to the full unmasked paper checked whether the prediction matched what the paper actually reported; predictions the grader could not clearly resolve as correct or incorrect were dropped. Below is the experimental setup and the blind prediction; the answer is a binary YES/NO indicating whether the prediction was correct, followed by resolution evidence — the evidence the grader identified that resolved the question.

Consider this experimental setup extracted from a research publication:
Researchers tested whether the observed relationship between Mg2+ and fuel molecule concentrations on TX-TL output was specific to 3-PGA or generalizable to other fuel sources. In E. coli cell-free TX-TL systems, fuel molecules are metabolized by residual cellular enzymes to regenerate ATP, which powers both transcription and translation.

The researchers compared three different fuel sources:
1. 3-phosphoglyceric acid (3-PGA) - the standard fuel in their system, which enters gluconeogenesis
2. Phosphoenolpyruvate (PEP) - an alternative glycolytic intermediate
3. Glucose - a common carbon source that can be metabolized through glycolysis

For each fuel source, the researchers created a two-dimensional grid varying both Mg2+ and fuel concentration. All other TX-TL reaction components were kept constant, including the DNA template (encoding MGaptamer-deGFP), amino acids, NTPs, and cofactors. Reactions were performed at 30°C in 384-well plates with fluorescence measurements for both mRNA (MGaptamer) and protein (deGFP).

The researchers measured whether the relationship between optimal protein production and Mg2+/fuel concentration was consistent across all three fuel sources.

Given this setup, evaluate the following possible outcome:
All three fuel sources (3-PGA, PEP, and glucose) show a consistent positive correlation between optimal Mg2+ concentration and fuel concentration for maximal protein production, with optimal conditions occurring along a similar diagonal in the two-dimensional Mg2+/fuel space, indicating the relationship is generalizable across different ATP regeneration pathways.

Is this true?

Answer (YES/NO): NO